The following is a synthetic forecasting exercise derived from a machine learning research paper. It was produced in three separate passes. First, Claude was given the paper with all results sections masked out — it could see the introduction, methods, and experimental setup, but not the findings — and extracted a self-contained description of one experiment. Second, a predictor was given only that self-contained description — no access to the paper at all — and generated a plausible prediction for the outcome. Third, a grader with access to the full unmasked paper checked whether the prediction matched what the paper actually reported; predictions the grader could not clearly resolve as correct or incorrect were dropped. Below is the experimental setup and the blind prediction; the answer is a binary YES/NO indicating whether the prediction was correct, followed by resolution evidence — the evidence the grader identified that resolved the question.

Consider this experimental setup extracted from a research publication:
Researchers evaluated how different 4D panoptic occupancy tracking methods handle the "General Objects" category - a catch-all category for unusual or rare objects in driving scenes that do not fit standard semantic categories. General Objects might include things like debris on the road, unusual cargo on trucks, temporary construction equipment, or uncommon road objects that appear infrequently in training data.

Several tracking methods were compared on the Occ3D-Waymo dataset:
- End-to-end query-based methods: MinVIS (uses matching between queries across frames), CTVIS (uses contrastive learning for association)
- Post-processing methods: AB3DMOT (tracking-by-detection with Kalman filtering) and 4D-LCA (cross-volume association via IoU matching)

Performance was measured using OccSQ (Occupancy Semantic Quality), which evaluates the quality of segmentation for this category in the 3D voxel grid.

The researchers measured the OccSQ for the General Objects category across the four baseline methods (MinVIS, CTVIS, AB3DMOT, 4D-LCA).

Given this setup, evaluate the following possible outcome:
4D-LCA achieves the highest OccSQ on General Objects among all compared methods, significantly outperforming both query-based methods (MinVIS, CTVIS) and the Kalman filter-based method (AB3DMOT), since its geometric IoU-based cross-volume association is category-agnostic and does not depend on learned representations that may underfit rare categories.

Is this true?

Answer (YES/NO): NO